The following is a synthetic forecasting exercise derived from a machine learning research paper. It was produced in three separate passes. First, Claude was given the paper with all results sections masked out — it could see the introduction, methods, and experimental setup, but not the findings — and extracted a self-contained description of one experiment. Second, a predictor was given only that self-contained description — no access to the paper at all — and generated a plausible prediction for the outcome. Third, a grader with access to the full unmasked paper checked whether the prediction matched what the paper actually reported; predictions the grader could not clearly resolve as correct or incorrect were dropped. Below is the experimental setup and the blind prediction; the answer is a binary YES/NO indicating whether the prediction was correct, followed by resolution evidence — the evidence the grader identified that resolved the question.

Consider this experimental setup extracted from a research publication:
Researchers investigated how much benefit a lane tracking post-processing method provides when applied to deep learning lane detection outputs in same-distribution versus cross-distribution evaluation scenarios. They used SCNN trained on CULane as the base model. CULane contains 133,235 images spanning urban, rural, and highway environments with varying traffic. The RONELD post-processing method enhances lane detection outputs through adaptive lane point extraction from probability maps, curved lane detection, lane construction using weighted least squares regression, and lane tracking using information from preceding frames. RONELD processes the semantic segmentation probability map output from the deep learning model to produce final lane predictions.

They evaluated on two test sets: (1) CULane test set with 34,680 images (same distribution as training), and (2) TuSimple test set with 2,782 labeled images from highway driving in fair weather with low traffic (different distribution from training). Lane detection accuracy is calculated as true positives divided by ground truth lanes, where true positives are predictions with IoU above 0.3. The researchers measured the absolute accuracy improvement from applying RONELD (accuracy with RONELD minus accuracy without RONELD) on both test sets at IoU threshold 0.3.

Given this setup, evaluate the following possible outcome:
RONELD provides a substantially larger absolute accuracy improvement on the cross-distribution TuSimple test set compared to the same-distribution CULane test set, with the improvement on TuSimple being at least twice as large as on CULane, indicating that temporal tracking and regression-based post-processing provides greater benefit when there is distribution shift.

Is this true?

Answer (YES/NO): YES